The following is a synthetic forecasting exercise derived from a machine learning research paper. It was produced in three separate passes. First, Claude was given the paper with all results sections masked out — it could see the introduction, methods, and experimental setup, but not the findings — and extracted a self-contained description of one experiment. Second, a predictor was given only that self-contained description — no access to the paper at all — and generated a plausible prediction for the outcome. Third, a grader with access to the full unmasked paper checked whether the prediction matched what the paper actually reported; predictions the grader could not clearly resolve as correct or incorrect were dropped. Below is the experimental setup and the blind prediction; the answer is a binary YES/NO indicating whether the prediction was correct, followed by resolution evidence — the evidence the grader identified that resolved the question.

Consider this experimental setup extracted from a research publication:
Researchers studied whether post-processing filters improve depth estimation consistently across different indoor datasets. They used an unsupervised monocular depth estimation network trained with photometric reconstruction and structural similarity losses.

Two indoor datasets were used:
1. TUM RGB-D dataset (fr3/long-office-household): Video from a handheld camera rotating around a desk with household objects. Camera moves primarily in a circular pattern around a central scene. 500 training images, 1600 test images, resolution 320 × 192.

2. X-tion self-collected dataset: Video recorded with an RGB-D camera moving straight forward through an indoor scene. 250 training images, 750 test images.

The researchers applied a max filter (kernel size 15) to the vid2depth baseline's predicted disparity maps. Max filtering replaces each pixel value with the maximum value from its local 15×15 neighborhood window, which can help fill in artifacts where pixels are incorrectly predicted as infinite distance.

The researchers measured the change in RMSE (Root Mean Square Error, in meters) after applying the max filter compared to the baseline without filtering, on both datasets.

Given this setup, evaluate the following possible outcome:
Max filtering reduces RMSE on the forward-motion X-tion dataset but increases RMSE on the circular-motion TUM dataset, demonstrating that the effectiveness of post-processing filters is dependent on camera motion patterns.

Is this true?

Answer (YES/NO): NO